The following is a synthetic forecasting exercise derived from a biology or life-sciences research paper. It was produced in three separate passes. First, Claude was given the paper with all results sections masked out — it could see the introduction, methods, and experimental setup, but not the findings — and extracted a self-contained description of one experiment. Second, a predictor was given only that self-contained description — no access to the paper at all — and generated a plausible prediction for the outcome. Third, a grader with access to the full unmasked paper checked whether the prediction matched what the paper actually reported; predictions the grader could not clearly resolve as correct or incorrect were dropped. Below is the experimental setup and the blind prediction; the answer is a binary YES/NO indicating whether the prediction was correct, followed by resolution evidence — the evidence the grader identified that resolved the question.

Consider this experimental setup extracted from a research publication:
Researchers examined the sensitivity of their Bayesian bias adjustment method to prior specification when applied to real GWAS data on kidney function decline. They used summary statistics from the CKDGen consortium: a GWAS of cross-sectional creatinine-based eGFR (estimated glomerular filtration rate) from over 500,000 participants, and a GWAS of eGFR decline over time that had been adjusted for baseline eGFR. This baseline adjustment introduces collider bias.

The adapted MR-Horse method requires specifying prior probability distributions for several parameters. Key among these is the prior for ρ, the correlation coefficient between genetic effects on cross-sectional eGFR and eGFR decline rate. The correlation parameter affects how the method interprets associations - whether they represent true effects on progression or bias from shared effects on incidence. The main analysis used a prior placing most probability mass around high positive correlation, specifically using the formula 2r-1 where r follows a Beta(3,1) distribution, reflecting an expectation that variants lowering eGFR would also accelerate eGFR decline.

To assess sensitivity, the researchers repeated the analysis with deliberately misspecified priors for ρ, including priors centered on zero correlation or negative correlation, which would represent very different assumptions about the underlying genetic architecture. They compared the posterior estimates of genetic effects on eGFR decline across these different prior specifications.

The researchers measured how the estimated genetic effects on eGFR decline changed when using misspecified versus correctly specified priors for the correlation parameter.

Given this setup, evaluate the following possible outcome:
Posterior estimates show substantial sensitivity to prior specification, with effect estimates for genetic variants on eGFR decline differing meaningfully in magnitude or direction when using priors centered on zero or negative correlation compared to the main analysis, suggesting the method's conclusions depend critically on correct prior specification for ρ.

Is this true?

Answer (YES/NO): NO